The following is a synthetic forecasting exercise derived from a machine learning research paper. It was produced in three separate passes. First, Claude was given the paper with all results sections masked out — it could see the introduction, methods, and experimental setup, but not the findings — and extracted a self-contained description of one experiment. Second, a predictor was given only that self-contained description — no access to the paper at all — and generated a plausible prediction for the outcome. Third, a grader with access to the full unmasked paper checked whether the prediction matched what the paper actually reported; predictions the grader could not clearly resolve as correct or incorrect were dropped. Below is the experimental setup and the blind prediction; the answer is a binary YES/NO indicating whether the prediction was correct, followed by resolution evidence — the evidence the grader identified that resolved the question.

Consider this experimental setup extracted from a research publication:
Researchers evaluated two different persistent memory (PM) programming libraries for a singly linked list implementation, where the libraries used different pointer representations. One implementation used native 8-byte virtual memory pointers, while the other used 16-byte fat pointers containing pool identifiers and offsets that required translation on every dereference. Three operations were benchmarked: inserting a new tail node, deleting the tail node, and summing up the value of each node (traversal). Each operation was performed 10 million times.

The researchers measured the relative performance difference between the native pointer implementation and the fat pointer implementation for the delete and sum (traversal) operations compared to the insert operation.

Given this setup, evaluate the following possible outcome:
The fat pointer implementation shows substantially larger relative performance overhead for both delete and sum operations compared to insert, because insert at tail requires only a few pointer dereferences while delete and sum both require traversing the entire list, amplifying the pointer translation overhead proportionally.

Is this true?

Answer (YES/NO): YES